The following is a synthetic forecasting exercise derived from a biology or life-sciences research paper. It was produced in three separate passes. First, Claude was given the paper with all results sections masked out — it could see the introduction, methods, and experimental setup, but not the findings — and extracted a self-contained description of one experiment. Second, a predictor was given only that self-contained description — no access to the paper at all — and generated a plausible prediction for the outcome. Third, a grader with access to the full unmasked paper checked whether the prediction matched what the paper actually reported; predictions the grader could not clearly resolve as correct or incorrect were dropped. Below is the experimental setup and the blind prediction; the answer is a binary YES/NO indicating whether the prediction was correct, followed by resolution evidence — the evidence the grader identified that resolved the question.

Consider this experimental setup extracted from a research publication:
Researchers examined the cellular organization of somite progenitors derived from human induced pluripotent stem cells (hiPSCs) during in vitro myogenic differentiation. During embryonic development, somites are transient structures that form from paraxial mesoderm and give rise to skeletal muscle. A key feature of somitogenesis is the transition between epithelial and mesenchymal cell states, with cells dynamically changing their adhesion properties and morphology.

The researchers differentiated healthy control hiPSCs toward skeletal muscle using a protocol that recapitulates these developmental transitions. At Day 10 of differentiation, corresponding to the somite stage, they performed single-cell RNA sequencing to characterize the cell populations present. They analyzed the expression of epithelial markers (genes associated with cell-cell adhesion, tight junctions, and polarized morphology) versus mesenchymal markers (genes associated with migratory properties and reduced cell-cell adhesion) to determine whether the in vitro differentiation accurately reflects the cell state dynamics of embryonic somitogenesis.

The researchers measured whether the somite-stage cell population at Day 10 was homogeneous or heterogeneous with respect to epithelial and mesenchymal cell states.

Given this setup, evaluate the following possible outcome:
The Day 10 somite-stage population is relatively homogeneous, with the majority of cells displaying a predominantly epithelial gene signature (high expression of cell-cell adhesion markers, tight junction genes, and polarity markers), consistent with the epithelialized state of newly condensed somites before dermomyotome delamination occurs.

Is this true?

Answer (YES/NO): NO